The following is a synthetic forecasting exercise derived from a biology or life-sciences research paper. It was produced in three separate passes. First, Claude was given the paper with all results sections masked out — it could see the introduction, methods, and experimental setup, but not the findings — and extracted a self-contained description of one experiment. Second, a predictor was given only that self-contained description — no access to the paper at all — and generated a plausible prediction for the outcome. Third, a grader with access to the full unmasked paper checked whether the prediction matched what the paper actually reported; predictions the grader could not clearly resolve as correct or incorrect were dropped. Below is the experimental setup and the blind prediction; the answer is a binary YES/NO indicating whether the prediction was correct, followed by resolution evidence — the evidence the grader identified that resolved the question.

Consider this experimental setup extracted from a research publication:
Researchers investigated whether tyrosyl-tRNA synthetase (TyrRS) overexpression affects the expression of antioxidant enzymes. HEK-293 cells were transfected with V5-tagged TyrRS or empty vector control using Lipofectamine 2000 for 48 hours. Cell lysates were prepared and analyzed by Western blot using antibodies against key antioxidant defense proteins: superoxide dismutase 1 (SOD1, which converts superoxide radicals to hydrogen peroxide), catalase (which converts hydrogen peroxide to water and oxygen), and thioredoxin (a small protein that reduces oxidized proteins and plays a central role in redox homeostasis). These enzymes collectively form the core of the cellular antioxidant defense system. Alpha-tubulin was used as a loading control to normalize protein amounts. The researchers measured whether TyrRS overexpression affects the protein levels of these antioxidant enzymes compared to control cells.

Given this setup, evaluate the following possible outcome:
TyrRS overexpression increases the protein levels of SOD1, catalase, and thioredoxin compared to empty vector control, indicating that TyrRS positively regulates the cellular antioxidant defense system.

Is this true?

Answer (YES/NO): NO